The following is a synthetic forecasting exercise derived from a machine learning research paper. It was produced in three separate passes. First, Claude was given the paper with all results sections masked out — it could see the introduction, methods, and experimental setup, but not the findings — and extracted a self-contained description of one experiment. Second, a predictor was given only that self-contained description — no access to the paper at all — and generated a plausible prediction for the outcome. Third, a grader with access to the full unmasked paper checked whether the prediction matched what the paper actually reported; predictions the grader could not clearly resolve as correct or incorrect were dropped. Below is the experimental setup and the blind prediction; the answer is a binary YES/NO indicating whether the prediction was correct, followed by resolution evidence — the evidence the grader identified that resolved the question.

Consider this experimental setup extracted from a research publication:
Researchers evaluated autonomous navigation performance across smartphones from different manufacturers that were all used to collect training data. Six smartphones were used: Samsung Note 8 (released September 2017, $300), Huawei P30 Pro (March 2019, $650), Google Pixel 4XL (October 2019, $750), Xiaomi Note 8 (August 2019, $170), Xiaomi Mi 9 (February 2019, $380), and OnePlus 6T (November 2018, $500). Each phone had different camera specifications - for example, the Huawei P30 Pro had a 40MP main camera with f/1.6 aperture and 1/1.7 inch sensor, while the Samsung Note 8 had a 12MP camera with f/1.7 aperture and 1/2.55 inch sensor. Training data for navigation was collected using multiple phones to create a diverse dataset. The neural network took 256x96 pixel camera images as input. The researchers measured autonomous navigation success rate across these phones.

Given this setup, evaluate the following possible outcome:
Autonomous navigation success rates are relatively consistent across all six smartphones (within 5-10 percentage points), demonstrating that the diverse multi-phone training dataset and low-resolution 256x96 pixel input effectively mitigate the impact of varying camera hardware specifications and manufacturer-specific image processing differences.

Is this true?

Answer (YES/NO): NO